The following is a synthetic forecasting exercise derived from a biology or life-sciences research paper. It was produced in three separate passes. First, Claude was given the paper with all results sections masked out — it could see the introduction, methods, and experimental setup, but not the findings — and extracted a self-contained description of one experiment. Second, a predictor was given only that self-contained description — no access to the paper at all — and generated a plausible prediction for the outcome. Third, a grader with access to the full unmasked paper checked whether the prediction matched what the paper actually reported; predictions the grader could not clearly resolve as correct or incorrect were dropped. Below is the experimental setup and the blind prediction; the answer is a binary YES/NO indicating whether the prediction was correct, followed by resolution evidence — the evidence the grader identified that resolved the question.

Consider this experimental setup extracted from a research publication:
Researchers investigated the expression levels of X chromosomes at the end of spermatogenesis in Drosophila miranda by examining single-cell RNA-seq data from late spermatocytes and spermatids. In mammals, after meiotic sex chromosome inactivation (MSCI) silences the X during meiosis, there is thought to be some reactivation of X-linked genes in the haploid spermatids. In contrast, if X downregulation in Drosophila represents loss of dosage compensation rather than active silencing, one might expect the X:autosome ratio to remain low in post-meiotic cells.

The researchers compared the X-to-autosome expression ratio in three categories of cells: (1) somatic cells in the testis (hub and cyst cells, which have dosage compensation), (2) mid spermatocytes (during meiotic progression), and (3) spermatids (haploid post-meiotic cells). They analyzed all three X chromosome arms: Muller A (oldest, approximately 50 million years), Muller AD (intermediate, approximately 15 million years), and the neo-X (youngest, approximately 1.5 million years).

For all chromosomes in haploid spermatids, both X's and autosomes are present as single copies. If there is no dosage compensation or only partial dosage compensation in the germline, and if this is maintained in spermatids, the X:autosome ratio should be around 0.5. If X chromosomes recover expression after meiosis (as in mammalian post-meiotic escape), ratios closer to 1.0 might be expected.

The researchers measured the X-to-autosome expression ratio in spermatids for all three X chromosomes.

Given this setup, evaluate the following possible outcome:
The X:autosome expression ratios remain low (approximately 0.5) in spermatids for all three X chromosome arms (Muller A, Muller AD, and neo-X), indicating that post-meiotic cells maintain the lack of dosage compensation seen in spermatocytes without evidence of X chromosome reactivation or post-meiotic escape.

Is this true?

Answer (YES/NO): YES